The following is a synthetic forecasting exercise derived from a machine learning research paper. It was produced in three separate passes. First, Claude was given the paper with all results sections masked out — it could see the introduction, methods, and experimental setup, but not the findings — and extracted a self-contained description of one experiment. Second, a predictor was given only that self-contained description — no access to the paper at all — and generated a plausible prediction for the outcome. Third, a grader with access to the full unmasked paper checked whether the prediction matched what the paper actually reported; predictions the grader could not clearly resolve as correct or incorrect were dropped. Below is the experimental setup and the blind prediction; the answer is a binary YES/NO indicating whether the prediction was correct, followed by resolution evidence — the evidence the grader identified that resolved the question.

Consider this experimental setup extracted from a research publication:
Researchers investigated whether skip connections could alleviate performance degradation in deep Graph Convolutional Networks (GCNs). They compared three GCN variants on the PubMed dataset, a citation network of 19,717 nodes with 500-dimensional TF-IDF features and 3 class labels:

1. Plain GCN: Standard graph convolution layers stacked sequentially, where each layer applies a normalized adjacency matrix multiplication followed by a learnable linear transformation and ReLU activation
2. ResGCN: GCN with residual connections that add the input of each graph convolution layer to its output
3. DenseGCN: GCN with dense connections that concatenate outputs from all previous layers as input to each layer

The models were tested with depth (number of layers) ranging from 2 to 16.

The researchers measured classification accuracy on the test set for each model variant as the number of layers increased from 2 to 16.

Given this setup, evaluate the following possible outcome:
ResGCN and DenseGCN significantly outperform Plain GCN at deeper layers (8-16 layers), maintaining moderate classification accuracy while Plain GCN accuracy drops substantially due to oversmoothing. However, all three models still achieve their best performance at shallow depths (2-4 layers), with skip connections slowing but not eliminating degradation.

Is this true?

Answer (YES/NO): NO